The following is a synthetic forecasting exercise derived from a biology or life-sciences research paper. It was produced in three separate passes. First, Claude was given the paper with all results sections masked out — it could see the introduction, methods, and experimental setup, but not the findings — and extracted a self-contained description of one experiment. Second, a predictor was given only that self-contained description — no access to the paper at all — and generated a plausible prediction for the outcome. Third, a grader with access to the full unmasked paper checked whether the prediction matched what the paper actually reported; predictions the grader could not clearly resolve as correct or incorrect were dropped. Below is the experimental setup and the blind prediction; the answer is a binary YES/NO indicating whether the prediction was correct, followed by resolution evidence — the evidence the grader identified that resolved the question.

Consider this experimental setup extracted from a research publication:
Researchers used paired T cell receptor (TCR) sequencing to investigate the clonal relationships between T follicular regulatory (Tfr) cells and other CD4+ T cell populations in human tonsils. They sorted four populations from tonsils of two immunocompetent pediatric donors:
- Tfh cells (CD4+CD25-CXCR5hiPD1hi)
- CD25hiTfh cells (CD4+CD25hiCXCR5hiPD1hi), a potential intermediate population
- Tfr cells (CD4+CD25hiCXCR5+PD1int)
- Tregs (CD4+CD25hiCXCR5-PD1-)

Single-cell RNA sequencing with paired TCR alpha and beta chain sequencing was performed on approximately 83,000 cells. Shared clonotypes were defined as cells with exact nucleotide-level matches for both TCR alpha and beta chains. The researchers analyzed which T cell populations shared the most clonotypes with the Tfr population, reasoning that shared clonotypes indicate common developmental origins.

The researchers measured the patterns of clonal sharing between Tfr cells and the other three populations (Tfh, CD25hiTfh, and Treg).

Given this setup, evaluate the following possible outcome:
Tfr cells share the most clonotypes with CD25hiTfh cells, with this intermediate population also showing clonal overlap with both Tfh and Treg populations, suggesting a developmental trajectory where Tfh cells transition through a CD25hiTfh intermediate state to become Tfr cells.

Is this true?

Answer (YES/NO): NO